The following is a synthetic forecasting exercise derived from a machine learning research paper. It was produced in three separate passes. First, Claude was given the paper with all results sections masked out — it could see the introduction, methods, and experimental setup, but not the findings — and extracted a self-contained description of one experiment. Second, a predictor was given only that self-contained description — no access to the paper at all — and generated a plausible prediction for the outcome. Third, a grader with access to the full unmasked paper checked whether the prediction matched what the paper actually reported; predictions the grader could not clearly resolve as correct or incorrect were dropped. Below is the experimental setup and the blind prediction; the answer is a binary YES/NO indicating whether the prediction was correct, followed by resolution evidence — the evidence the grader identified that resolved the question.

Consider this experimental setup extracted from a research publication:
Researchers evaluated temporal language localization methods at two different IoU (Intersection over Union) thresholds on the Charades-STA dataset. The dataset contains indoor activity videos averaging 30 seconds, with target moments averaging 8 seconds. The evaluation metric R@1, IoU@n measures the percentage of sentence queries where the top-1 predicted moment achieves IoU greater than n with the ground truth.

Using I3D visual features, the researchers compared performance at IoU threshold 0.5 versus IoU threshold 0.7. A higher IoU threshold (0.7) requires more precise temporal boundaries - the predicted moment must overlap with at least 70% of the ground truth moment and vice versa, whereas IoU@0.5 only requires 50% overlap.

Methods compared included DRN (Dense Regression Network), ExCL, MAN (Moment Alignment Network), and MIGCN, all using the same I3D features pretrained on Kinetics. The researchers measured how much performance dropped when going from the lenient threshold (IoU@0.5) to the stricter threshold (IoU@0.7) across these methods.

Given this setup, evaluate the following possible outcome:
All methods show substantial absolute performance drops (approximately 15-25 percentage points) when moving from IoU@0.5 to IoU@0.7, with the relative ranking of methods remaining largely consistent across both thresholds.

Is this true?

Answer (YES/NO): NO